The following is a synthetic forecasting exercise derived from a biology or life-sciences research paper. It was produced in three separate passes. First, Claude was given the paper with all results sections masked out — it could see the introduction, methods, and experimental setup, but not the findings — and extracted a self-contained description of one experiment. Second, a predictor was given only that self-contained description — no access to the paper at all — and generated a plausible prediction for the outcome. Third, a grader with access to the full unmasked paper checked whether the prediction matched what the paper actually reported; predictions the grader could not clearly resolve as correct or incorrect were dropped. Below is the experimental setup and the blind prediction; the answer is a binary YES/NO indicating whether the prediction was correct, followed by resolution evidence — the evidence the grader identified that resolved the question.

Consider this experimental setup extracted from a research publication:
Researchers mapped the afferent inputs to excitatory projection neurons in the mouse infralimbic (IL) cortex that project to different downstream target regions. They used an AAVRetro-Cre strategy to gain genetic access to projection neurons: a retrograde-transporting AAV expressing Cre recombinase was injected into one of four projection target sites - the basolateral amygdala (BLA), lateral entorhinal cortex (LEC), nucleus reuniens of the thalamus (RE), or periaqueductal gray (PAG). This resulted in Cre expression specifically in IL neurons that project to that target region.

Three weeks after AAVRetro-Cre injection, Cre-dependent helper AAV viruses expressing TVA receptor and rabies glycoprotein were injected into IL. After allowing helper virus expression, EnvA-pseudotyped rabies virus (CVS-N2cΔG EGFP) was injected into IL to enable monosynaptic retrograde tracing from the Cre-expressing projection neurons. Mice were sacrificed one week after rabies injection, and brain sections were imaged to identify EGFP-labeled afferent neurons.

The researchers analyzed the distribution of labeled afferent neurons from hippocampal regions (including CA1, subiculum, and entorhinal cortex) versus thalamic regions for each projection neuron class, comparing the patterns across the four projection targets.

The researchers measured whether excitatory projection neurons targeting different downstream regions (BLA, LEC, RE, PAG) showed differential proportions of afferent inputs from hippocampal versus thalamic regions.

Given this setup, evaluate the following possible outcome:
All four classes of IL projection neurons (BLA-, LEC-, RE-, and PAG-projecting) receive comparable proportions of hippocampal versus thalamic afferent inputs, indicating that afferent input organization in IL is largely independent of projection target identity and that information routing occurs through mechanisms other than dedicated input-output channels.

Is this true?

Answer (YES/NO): NO